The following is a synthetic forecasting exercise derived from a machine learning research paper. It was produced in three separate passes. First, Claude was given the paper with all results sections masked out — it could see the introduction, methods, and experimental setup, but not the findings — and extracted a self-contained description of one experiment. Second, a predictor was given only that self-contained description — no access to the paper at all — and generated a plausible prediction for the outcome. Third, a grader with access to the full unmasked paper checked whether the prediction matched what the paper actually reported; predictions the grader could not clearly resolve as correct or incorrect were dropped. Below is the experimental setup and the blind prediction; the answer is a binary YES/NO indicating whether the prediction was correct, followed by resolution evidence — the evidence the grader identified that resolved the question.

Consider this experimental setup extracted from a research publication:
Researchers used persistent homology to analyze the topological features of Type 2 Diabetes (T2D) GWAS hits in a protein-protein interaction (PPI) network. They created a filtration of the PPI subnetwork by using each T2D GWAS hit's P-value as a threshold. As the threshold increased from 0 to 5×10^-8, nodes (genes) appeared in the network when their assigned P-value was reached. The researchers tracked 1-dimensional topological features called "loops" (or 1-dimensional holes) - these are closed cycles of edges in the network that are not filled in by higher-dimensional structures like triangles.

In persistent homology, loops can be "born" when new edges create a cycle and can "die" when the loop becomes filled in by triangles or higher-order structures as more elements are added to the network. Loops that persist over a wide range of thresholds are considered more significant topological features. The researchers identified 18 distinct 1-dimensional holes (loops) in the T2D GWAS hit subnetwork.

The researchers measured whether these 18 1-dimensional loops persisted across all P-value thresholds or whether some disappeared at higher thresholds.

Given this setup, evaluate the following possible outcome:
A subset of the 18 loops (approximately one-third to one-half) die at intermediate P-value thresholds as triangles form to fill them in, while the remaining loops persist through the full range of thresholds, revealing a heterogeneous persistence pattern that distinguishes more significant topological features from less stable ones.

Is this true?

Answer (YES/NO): NO